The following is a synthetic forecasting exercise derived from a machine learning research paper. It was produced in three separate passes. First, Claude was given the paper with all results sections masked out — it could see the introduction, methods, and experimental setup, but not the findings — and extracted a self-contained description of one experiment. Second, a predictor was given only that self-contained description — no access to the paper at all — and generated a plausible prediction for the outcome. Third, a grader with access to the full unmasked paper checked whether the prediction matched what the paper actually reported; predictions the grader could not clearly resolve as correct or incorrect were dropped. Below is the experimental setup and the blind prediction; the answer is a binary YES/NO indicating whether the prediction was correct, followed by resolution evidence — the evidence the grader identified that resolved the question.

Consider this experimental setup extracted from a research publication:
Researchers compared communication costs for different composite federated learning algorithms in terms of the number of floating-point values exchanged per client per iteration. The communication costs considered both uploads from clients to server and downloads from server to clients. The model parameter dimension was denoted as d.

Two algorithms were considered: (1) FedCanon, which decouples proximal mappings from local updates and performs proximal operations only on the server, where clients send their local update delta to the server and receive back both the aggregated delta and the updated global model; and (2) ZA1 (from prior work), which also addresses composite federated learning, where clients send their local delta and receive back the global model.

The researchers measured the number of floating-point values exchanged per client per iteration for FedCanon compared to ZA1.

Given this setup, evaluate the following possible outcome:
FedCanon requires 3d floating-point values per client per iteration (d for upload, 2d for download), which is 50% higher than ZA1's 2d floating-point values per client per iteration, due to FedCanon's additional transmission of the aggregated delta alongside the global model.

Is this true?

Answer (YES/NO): YES